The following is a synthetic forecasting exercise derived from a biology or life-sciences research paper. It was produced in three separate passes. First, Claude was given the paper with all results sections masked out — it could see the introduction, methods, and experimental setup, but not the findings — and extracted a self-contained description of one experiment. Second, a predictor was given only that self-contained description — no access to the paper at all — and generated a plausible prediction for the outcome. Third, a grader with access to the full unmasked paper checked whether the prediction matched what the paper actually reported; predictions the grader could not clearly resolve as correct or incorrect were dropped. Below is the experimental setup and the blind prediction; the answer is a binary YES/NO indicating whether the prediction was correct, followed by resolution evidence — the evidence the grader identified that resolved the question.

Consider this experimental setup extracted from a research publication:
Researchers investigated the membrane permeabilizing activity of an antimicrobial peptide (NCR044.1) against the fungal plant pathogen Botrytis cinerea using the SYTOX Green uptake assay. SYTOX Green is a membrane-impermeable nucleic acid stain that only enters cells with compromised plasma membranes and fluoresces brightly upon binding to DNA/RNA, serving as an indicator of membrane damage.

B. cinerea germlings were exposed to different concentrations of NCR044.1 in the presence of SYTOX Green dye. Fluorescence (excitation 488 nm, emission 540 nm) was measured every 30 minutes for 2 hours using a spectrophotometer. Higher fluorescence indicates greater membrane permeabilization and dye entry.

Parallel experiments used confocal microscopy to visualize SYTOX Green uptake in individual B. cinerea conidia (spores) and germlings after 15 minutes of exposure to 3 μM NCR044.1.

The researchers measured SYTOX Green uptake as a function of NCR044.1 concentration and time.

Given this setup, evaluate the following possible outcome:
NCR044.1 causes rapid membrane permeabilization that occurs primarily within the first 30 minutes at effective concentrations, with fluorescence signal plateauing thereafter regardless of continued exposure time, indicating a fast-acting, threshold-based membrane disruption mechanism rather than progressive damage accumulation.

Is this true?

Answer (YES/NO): NO